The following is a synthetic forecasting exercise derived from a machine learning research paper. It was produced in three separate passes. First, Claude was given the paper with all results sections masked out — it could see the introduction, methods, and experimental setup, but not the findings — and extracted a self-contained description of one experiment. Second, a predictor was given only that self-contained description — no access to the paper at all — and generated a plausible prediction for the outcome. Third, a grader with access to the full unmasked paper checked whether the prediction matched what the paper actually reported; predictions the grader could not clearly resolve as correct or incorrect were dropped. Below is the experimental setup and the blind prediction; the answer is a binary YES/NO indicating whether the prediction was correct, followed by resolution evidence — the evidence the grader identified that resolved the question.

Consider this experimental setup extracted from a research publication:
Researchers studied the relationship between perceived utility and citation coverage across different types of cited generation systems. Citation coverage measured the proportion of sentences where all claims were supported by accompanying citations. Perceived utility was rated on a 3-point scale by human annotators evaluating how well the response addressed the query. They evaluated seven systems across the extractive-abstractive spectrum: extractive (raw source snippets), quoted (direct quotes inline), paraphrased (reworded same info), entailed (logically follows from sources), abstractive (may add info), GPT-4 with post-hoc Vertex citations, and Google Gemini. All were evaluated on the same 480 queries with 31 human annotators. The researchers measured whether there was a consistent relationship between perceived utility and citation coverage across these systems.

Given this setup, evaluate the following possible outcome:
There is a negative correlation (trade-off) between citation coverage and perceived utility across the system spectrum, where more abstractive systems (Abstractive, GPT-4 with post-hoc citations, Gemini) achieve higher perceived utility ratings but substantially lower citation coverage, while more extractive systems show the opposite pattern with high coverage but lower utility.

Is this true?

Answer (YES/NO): YES